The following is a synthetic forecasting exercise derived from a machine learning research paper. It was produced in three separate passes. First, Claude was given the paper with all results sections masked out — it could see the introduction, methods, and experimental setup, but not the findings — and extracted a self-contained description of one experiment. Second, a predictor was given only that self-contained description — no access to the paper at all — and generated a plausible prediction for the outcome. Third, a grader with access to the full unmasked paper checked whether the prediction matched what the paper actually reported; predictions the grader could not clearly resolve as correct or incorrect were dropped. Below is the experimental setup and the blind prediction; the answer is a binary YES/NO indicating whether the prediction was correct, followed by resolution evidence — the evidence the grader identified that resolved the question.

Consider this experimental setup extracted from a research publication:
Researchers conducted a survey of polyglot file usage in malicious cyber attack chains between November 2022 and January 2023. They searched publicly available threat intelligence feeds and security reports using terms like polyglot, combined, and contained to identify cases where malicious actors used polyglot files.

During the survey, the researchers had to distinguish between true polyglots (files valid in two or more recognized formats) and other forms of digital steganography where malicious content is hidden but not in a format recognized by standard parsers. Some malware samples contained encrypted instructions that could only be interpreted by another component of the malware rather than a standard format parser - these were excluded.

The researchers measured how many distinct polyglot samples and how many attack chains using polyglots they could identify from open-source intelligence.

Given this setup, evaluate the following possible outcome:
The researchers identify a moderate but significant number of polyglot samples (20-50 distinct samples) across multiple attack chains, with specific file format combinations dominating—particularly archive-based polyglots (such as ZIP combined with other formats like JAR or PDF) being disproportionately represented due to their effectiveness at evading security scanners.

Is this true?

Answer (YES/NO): NO